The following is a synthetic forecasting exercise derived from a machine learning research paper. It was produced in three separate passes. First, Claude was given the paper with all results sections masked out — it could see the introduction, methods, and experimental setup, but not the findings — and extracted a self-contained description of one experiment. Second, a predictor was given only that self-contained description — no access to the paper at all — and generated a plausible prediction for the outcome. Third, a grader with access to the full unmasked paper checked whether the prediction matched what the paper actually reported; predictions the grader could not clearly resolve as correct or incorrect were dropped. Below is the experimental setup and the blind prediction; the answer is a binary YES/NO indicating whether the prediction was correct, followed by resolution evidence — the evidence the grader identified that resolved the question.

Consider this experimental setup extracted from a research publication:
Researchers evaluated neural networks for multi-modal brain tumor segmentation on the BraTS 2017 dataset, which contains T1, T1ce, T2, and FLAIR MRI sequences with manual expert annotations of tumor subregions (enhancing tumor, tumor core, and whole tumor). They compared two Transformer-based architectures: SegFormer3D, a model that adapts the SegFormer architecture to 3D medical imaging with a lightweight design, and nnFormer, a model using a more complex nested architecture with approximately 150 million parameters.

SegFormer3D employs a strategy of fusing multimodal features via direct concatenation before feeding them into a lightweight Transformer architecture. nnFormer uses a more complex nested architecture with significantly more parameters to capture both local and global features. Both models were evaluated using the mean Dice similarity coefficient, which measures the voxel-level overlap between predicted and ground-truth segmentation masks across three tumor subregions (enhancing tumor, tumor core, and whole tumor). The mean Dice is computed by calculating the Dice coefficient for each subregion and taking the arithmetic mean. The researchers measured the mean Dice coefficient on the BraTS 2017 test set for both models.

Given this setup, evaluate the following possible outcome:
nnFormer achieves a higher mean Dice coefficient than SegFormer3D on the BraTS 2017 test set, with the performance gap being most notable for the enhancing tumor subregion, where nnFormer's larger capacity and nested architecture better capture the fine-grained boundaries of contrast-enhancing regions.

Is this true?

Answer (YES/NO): YES